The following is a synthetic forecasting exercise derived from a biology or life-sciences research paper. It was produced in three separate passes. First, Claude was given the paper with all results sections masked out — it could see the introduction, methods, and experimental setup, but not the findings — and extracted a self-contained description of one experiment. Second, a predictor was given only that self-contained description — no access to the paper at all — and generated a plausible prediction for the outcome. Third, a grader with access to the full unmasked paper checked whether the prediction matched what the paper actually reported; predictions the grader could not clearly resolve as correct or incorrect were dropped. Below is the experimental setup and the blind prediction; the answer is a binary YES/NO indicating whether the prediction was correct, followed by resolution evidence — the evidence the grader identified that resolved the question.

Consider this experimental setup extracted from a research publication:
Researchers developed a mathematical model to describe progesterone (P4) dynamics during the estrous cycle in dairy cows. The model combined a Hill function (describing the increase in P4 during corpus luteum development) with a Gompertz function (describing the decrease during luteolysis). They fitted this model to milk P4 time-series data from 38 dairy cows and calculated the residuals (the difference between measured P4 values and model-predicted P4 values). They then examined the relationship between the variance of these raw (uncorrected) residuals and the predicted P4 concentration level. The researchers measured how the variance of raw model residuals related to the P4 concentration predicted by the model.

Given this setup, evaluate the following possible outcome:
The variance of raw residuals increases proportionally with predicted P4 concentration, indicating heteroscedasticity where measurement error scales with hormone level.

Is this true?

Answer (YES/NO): YES